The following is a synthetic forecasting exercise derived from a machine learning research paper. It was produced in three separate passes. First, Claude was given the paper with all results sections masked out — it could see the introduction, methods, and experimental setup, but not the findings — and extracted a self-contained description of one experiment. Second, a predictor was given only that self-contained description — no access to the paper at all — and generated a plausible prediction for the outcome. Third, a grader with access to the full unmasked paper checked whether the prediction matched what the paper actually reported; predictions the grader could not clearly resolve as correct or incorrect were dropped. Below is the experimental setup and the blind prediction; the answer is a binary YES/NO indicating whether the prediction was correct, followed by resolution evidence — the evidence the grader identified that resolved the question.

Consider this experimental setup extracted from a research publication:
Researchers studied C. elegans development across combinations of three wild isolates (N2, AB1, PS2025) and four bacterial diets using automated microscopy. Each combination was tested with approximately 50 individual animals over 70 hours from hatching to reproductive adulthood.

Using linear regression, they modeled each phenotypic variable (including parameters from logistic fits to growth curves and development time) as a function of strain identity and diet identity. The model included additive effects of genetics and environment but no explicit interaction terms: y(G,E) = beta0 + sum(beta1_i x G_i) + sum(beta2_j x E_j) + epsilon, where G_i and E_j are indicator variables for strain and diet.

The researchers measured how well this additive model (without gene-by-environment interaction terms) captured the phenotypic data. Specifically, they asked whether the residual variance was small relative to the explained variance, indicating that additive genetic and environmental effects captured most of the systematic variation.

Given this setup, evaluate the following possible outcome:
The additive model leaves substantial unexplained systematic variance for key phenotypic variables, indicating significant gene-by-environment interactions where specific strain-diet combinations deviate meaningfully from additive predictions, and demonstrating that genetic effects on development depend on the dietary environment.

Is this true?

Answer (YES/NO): NO